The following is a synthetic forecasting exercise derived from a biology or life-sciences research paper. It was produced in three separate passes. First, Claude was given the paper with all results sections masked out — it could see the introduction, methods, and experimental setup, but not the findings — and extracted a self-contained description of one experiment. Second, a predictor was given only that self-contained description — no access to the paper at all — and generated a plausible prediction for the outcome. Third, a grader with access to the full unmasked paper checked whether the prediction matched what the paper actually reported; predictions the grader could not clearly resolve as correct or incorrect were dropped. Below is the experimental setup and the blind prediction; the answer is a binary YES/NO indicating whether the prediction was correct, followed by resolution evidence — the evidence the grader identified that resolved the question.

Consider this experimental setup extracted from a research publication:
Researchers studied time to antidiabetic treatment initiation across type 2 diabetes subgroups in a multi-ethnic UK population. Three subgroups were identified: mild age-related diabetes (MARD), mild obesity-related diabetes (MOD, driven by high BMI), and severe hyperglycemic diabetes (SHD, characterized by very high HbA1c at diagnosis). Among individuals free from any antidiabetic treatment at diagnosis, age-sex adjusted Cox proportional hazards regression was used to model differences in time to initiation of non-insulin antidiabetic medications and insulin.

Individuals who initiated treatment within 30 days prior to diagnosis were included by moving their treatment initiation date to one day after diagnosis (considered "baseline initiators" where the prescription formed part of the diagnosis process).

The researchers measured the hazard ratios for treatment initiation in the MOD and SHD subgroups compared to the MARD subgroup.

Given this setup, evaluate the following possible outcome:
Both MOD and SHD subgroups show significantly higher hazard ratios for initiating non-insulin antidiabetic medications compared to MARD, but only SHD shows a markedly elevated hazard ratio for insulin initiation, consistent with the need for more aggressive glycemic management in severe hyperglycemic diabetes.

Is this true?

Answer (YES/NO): YES